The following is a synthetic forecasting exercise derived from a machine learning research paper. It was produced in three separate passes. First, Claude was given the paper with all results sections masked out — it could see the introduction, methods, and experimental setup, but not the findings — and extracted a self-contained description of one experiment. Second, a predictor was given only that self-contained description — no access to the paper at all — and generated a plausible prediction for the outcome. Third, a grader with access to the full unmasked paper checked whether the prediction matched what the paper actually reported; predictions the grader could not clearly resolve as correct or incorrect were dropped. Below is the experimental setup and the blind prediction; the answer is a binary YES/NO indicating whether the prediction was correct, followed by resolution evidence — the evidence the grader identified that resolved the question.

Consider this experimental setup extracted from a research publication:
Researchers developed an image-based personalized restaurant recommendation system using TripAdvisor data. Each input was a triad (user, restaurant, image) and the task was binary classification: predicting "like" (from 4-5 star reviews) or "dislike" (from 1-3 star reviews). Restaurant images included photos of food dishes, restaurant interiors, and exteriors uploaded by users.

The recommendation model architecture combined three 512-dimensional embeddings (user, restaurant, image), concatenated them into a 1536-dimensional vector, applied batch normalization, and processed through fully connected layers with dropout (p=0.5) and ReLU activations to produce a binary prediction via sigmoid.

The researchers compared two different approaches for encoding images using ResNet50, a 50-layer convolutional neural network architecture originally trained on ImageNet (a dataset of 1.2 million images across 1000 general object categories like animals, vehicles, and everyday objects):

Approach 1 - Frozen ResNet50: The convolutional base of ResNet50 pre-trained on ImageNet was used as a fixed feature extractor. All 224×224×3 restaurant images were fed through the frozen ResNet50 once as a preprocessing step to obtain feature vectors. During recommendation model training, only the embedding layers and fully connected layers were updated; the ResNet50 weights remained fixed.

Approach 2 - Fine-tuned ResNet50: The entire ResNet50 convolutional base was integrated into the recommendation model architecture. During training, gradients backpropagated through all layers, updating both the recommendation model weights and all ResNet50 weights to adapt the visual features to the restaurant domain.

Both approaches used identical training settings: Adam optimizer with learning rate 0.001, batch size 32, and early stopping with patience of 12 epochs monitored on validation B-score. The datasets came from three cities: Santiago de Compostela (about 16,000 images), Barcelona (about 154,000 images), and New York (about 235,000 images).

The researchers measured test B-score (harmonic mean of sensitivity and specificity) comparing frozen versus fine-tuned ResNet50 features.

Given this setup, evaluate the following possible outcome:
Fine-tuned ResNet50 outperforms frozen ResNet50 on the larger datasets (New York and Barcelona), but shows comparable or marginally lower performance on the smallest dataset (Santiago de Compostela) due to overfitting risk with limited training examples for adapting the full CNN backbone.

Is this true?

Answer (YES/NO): NO